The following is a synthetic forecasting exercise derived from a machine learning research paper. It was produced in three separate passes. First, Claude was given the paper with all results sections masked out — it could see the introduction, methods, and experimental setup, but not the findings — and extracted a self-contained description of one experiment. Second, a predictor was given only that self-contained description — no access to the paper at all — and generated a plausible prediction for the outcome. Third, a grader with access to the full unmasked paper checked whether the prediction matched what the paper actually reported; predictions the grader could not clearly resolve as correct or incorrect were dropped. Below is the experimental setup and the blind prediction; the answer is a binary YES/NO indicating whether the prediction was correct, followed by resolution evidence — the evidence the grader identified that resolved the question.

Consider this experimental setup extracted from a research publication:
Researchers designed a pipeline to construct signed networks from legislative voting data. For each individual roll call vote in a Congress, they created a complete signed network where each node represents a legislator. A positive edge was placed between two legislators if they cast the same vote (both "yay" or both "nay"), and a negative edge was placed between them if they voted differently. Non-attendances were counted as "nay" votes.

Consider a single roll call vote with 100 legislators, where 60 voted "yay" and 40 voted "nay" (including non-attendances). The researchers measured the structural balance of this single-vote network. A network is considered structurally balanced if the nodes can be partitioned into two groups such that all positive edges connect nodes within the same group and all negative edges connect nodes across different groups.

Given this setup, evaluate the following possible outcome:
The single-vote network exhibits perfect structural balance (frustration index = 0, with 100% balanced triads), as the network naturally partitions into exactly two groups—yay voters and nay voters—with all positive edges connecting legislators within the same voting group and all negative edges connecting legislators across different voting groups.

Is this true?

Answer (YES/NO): YES